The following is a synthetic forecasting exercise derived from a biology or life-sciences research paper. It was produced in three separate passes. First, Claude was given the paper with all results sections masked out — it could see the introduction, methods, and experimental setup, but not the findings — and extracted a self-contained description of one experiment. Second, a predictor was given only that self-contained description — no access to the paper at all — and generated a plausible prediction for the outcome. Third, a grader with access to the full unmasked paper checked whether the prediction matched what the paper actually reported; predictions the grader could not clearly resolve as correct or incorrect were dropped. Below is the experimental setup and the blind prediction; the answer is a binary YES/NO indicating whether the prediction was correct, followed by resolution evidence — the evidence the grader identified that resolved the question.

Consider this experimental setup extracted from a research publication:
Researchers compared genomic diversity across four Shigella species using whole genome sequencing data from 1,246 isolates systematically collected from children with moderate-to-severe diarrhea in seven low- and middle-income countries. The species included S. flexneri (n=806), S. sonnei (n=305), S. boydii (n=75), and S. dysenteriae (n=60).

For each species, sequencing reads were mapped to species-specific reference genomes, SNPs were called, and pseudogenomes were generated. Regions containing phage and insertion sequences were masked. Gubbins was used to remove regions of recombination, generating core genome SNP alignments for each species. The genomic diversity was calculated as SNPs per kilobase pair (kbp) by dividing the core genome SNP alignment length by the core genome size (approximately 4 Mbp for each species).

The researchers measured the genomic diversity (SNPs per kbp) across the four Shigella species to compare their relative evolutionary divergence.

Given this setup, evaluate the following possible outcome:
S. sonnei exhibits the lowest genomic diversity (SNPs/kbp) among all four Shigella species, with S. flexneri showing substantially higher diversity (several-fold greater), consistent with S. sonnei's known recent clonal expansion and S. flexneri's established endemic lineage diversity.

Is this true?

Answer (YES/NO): YES